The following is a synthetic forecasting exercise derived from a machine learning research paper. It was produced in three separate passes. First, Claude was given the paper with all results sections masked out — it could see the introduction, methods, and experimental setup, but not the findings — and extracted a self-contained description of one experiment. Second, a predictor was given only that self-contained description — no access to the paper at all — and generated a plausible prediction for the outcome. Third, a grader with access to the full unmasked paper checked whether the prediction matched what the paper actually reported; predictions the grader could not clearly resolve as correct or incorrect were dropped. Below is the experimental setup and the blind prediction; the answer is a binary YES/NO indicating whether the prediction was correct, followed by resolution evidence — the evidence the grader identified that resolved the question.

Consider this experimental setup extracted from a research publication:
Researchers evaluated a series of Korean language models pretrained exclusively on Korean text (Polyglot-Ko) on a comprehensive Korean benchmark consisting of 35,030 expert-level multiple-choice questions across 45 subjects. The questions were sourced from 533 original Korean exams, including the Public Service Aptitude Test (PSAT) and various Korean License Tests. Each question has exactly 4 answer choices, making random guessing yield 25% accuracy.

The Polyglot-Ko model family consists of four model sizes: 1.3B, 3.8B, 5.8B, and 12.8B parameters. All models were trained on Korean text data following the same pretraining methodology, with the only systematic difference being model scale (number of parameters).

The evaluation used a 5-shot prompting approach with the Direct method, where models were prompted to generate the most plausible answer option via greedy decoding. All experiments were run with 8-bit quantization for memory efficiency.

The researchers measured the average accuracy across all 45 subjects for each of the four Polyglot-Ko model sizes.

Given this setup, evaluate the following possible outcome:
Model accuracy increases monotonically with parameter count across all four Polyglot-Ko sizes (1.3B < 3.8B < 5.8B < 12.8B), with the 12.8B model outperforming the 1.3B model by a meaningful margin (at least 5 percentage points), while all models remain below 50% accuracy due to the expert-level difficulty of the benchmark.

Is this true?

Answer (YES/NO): NO